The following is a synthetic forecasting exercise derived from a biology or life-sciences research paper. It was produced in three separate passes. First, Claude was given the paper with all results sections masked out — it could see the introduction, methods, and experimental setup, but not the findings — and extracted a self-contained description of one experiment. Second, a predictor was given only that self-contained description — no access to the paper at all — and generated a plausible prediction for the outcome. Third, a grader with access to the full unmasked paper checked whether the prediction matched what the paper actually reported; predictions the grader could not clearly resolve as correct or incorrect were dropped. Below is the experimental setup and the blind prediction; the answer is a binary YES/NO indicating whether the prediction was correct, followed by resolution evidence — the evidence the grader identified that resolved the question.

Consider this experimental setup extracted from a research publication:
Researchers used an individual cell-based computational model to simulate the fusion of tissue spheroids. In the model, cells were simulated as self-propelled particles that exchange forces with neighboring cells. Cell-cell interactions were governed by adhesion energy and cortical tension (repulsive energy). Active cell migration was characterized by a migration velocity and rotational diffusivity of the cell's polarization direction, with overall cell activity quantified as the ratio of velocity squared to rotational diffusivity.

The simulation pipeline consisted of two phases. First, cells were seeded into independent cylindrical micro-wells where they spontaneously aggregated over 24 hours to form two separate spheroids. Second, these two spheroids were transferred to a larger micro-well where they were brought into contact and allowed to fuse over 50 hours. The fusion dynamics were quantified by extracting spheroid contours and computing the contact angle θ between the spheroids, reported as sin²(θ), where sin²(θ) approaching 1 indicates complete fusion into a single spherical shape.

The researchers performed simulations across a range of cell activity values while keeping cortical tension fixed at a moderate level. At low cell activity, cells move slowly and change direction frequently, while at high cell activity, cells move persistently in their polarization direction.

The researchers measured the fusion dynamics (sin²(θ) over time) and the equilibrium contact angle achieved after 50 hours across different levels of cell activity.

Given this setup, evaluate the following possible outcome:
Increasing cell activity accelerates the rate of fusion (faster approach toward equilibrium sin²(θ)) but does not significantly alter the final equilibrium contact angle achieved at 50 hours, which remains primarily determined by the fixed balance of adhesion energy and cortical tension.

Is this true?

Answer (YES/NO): NO